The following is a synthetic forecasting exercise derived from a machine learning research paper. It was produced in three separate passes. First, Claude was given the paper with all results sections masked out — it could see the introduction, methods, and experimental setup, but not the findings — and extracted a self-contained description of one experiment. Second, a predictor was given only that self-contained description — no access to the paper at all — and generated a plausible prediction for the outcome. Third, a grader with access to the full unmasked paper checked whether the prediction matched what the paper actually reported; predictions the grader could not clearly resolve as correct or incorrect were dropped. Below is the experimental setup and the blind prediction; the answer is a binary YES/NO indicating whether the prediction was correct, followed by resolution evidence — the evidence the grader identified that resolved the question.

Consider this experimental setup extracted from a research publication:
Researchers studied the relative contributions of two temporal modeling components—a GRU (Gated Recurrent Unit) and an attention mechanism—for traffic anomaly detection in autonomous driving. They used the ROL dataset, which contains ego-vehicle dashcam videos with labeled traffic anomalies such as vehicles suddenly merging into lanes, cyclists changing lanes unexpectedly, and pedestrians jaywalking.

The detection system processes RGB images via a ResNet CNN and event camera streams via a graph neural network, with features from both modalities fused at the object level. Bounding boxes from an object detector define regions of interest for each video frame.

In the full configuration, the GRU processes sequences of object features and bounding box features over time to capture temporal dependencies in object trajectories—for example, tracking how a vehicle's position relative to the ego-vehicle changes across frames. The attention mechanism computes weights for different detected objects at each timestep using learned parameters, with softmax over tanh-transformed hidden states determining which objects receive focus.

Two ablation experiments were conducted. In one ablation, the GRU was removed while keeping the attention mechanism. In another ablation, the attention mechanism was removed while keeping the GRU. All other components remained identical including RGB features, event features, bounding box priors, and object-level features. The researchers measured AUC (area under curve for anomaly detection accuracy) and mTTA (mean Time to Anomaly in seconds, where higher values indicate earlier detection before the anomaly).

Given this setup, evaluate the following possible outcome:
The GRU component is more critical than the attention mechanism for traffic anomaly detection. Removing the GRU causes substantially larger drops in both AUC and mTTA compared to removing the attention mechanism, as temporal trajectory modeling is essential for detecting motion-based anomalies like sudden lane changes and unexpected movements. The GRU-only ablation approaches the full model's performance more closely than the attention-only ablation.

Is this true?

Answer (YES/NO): NO